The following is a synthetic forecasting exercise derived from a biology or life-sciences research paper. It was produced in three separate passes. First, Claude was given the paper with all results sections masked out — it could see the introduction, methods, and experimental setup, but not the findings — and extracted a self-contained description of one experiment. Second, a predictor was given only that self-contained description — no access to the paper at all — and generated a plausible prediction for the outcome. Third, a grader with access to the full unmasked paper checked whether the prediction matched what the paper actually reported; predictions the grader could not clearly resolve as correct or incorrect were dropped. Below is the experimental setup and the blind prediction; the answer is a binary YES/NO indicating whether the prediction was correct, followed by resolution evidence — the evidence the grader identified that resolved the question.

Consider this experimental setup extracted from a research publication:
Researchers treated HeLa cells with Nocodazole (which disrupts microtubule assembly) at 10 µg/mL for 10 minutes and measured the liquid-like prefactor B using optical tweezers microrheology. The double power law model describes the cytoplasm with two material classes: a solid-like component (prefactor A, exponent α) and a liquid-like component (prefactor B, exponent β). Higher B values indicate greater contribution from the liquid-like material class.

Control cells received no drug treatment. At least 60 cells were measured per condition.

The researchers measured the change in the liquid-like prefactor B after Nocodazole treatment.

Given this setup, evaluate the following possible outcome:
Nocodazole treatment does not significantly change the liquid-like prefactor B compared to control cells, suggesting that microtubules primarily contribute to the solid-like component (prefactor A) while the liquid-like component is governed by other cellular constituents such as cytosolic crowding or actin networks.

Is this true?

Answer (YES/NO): NO